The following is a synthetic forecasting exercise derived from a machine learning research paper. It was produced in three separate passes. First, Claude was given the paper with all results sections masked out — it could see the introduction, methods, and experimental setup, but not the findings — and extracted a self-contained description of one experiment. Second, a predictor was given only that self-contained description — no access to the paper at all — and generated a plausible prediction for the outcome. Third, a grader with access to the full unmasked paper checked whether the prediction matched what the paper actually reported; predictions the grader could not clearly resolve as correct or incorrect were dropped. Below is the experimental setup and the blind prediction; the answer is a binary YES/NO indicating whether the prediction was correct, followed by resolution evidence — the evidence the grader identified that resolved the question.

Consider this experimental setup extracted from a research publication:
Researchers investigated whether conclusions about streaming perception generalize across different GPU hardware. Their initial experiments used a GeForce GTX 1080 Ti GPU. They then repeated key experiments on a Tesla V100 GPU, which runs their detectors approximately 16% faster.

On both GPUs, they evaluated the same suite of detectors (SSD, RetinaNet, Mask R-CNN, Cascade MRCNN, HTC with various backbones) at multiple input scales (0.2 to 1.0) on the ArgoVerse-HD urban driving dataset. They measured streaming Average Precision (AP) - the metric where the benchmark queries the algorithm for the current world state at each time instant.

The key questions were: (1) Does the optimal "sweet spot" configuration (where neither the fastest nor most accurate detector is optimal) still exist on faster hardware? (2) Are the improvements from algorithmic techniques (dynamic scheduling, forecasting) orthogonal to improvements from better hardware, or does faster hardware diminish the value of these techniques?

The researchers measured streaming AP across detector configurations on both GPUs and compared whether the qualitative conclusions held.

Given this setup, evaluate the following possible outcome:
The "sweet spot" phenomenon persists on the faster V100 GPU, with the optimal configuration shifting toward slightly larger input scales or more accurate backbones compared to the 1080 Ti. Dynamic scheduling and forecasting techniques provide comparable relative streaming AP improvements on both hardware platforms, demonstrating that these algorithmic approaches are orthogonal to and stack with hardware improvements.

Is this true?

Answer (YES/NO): YES